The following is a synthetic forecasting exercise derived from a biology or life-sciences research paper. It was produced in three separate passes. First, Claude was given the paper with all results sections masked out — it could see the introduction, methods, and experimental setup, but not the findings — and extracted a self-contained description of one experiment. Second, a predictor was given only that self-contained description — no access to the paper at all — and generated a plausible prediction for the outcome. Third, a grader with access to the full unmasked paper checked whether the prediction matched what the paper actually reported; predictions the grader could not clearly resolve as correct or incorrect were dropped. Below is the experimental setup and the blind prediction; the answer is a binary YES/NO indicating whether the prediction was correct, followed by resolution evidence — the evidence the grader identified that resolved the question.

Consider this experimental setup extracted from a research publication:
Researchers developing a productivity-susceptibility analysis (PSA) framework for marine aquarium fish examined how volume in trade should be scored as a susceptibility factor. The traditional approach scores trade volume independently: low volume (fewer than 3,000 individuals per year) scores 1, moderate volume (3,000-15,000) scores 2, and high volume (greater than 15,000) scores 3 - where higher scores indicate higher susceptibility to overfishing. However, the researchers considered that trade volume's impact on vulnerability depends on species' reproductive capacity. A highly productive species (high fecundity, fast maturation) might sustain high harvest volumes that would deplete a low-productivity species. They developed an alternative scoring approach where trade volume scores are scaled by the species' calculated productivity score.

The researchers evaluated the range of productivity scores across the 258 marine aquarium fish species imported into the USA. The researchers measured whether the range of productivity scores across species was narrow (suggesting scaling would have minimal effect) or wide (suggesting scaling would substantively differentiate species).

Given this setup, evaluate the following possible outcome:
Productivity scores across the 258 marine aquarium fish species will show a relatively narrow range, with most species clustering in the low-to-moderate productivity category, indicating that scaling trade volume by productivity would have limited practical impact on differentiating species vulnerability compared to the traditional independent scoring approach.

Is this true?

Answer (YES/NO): NO